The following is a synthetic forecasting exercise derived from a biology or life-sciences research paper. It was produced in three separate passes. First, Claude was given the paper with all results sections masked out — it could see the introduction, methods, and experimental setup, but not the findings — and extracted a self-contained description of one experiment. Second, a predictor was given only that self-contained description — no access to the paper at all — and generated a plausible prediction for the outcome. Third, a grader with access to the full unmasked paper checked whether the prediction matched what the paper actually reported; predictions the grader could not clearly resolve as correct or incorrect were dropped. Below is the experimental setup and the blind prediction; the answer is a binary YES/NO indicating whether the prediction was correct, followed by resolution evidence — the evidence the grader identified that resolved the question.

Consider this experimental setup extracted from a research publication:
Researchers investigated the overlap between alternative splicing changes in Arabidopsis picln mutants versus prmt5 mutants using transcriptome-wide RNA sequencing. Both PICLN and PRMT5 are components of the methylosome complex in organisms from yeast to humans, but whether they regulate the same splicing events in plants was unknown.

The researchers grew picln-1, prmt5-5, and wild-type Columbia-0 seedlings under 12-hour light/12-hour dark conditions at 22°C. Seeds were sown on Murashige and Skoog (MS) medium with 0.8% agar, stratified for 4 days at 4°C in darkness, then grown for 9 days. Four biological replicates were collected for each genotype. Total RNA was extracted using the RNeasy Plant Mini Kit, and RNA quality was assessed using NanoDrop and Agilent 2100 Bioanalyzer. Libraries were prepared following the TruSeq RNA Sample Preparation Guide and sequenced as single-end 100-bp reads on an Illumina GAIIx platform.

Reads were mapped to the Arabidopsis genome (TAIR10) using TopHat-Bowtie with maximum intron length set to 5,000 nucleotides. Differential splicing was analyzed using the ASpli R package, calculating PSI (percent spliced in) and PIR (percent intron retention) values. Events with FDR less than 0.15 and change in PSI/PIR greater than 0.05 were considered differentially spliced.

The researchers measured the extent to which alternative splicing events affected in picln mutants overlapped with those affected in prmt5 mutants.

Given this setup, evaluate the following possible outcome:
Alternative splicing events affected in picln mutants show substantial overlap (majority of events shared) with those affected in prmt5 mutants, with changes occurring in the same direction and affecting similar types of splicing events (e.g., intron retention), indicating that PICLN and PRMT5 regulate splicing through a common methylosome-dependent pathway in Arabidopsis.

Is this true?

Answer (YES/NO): NO